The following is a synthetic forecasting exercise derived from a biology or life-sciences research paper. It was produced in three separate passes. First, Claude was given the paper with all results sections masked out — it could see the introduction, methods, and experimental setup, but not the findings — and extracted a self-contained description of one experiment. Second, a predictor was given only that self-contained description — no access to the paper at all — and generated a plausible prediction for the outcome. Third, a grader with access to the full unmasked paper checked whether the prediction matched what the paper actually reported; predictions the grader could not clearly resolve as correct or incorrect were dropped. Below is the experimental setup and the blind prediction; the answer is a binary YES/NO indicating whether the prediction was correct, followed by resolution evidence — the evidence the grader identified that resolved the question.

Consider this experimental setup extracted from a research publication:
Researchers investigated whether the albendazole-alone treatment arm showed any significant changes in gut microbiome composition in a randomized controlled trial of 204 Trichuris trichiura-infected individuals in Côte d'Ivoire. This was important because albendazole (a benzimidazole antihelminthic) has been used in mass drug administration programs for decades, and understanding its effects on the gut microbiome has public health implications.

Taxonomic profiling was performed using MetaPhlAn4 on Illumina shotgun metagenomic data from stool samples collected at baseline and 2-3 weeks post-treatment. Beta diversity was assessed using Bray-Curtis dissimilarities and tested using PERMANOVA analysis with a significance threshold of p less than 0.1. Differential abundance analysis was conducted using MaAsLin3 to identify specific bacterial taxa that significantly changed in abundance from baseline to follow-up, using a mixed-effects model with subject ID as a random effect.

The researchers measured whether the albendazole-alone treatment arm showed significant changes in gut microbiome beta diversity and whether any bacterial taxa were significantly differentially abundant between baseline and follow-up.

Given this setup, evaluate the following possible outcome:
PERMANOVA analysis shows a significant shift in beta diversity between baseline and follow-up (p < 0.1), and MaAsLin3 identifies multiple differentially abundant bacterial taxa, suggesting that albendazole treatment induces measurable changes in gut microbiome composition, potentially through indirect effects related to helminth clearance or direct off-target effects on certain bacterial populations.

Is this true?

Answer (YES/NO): YES